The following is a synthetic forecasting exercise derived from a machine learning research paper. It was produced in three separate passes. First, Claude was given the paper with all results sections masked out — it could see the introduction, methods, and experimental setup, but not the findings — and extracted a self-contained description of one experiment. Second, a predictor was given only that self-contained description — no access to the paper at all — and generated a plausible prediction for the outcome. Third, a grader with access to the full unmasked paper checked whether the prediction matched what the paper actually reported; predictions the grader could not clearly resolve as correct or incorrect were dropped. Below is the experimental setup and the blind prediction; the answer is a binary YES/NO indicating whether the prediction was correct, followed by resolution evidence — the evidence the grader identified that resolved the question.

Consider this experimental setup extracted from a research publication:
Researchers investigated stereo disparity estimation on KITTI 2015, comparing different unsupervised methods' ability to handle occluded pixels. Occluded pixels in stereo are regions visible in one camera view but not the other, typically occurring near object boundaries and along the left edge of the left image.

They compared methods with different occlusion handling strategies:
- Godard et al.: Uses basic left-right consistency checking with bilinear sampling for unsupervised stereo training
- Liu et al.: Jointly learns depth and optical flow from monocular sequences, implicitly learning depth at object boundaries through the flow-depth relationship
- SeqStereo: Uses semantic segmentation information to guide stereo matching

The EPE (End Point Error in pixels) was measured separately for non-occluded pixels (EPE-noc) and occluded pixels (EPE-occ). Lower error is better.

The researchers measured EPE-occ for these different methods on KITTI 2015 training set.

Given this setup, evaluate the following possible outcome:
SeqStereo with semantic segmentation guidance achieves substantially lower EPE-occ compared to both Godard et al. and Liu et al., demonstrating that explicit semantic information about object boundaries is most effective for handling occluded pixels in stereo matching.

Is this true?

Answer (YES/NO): NO